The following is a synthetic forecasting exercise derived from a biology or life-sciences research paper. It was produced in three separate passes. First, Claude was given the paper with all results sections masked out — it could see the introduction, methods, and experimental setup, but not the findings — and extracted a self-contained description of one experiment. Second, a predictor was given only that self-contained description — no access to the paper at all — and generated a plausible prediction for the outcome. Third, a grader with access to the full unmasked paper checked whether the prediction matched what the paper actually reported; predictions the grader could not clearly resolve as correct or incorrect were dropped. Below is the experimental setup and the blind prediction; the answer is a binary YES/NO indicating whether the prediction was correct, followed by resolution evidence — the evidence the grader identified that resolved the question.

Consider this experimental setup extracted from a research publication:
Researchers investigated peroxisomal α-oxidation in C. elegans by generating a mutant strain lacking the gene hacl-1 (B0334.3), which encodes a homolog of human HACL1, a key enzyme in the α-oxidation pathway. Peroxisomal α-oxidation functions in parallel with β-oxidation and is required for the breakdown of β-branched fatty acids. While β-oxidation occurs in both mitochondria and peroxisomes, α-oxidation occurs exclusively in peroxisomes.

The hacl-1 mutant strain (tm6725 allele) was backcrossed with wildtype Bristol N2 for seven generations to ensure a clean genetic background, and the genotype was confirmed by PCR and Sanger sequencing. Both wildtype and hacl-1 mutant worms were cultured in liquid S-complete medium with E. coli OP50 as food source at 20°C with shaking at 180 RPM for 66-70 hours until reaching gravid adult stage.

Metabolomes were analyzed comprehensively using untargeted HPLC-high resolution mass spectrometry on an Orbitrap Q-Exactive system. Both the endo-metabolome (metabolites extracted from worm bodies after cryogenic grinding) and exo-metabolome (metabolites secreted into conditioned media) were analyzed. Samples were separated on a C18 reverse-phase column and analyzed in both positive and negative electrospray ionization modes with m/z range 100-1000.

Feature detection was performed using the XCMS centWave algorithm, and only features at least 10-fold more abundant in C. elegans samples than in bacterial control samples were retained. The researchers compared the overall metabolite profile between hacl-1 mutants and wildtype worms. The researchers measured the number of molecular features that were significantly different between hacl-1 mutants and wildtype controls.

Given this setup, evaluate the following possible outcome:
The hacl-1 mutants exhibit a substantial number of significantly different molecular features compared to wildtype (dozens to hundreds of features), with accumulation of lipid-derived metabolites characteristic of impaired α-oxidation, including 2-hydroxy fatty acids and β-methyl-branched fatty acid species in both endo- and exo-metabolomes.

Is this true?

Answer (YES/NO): YES